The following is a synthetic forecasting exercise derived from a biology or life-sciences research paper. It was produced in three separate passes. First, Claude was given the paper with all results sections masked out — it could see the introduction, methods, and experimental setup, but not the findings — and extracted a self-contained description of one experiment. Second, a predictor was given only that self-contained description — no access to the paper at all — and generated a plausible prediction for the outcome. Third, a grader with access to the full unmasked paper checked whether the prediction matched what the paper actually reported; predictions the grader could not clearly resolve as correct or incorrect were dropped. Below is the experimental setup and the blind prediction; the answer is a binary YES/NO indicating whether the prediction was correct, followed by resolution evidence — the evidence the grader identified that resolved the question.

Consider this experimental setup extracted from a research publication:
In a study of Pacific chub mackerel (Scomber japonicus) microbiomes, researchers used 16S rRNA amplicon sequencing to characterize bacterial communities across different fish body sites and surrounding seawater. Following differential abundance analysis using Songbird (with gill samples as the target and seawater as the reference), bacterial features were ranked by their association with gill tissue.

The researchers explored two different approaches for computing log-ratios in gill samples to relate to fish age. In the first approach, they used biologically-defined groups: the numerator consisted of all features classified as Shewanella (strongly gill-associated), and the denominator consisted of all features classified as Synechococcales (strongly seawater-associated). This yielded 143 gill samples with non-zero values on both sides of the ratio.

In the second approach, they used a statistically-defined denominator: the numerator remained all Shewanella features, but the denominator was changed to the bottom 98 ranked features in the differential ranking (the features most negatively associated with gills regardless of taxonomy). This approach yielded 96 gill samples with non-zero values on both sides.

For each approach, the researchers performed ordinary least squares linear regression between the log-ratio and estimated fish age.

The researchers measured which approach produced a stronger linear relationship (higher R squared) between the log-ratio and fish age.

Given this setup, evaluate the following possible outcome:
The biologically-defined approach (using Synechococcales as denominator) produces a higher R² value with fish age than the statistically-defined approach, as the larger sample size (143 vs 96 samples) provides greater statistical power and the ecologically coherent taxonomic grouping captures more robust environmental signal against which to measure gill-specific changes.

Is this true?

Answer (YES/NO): NO